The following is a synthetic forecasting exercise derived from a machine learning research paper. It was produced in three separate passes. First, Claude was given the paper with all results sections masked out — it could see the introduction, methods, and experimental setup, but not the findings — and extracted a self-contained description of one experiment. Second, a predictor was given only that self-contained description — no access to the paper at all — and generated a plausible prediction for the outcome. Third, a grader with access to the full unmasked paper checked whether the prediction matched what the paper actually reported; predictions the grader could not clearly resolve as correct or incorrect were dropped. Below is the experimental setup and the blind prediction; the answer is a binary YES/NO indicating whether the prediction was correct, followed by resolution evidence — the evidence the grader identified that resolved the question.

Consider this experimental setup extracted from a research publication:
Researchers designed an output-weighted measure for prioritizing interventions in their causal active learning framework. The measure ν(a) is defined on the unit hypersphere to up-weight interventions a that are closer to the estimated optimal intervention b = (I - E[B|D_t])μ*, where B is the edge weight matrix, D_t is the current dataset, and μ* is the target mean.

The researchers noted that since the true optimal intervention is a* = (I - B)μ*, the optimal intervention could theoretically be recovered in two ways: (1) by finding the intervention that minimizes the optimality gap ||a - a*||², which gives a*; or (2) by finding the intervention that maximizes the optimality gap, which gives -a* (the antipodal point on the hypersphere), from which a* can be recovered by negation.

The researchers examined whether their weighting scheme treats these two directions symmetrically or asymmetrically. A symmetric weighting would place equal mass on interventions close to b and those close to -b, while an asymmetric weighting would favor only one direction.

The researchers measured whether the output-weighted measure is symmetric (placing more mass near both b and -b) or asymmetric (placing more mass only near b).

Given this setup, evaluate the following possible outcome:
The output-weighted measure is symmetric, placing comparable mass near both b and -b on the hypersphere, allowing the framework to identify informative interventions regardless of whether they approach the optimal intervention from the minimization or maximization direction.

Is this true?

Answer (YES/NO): YES